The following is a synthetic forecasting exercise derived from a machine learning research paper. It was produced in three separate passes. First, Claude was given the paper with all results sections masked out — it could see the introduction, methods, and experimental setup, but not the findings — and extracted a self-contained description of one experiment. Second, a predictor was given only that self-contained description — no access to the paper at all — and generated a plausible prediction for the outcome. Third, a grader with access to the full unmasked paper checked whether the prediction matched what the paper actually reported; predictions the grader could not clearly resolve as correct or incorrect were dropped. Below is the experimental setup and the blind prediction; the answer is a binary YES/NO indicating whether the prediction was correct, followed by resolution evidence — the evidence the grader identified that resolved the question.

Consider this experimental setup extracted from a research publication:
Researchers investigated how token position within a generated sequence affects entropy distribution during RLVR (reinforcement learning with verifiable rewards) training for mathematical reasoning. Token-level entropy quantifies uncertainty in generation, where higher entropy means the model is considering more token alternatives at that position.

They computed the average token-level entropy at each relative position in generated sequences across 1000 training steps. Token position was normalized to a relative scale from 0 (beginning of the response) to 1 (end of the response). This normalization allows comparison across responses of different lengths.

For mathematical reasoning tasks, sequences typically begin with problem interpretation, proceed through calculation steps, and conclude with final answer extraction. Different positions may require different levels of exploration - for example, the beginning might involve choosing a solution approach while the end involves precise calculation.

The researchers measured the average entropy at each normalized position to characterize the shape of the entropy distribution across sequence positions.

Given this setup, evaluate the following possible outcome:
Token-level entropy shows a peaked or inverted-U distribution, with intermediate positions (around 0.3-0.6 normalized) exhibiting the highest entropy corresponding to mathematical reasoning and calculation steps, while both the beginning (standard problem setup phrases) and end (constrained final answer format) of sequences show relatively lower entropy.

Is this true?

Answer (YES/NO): NO